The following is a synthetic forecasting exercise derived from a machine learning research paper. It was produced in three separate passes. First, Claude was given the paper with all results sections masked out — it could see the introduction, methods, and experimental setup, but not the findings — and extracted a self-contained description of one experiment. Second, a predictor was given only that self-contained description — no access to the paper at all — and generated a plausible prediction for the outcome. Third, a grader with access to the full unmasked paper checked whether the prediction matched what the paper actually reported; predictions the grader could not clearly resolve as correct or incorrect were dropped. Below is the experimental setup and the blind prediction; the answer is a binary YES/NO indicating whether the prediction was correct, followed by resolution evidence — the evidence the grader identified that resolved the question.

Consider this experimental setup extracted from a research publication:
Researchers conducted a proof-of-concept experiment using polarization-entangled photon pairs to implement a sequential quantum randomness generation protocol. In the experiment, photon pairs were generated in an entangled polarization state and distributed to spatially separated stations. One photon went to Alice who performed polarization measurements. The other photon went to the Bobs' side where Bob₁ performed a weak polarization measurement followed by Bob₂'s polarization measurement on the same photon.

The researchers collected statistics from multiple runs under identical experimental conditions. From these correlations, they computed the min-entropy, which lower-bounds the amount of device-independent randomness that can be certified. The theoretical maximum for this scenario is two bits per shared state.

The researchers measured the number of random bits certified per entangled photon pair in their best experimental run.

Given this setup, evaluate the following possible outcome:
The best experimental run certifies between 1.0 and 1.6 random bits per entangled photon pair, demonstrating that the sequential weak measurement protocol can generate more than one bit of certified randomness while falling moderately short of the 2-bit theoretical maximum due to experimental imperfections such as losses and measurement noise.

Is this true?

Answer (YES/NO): NO